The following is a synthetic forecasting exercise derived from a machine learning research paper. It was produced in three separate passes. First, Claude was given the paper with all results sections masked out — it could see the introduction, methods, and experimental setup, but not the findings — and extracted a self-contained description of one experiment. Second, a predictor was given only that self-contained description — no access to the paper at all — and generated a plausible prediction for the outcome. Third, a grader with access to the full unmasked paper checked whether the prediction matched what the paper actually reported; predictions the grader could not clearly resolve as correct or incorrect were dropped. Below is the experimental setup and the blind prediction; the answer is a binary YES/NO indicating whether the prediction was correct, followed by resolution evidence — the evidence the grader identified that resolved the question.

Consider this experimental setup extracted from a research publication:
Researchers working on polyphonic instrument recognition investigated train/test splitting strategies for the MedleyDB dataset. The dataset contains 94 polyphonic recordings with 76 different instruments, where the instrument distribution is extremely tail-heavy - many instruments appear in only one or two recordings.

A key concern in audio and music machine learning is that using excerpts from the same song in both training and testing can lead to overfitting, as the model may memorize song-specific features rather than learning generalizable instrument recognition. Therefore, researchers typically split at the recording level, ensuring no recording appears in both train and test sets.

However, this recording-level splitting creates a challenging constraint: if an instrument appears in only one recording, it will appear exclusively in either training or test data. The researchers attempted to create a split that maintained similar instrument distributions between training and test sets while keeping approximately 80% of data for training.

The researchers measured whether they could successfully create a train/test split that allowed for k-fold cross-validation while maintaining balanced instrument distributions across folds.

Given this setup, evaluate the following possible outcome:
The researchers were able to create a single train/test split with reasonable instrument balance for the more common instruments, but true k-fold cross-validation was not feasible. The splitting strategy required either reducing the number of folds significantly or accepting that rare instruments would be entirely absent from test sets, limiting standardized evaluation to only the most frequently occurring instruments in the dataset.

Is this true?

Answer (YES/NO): NO